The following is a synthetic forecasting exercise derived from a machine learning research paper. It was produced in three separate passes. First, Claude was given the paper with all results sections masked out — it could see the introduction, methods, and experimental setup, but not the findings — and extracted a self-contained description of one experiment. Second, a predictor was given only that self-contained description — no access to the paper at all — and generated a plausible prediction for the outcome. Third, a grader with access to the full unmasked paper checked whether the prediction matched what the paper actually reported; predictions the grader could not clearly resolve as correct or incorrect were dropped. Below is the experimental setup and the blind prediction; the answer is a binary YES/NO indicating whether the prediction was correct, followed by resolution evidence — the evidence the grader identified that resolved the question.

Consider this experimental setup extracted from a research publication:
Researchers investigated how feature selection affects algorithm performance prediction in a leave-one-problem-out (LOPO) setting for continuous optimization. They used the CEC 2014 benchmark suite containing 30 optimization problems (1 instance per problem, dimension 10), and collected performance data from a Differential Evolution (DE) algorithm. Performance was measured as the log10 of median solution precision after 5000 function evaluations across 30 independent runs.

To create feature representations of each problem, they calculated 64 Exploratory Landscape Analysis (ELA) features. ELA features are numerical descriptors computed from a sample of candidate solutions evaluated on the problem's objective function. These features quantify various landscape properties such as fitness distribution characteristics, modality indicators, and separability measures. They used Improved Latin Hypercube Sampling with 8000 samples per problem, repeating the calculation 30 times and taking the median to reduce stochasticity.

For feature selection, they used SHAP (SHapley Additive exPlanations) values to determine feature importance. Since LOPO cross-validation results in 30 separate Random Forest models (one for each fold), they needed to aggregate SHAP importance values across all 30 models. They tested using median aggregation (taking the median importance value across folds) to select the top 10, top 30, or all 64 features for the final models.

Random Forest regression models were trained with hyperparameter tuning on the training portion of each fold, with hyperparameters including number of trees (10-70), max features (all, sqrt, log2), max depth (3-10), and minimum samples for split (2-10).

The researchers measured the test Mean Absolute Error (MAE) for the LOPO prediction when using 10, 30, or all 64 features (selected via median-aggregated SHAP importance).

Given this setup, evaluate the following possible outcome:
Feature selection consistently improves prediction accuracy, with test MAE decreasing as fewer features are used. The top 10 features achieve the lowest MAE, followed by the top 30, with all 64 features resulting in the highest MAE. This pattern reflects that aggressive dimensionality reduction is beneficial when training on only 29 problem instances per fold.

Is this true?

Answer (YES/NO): NO